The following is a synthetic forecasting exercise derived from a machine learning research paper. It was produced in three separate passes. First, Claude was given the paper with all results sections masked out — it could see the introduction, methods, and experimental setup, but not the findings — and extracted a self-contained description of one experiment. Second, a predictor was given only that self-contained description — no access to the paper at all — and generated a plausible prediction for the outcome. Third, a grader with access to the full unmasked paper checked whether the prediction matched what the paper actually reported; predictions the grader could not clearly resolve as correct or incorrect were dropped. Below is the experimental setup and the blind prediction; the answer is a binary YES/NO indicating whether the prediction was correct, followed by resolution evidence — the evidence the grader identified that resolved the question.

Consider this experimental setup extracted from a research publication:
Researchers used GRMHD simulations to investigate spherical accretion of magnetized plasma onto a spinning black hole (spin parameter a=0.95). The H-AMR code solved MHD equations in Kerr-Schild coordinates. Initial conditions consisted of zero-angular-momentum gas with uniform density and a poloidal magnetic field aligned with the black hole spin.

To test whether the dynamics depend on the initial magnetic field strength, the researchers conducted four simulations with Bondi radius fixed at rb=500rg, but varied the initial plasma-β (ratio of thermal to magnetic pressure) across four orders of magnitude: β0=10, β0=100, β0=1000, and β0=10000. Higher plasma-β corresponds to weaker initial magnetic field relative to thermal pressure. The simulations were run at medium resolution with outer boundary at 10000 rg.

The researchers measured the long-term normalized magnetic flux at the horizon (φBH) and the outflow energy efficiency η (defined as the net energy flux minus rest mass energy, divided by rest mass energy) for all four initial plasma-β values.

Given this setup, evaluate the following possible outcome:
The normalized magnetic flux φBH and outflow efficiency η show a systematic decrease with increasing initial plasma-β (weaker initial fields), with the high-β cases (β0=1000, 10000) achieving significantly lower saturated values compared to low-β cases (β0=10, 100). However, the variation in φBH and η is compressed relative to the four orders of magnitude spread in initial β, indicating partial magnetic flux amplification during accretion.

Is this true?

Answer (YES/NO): NO